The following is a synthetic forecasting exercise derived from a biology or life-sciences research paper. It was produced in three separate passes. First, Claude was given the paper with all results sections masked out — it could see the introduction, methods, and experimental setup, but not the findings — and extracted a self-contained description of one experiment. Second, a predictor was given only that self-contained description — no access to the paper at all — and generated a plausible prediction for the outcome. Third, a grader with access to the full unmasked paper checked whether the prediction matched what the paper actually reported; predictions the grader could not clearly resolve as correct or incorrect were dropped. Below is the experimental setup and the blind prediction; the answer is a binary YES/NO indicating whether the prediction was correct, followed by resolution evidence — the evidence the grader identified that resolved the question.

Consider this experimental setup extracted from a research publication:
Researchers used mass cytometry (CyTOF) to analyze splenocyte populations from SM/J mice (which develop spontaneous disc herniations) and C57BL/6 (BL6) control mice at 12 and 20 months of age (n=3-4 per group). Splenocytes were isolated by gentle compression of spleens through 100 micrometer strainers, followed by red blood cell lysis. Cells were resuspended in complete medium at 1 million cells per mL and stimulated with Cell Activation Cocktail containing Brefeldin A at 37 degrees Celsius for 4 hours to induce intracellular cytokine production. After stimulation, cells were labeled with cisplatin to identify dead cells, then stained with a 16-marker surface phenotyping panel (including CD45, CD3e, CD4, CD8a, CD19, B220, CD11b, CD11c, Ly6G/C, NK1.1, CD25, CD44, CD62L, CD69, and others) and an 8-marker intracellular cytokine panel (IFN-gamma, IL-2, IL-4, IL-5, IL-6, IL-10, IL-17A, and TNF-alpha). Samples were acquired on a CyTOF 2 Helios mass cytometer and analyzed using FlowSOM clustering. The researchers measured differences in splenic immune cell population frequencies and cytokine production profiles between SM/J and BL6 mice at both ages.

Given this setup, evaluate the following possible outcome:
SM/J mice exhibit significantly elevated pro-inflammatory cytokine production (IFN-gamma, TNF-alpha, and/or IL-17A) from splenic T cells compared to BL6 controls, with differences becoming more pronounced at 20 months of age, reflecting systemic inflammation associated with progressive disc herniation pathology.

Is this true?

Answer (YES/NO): NO